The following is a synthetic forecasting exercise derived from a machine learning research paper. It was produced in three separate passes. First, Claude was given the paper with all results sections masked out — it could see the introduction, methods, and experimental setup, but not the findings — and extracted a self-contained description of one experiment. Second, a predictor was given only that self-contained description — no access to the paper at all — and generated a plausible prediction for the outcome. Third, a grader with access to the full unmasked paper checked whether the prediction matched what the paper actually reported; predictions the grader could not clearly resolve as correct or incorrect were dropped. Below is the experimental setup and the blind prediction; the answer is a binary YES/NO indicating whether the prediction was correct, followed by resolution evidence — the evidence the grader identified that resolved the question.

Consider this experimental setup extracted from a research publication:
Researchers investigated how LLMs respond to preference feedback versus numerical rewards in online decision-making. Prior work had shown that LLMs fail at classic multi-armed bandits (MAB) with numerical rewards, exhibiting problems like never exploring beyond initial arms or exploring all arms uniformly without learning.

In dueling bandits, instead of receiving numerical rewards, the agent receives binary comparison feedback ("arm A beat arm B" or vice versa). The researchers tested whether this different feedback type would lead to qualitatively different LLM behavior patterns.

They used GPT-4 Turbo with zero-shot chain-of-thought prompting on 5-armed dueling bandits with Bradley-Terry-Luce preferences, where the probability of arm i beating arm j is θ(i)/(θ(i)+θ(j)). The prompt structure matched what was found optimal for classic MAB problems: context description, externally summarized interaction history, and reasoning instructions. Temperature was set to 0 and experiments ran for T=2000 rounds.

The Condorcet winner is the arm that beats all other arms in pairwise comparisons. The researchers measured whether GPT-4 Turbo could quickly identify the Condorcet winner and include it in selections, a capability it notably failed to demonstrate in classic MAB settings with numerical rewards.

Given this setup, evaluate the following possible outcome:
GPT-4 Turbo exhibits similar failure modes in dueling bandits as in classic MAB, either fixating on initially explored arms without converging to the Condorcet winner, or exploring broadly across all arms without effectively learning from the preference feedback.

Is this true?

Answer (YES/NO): NO